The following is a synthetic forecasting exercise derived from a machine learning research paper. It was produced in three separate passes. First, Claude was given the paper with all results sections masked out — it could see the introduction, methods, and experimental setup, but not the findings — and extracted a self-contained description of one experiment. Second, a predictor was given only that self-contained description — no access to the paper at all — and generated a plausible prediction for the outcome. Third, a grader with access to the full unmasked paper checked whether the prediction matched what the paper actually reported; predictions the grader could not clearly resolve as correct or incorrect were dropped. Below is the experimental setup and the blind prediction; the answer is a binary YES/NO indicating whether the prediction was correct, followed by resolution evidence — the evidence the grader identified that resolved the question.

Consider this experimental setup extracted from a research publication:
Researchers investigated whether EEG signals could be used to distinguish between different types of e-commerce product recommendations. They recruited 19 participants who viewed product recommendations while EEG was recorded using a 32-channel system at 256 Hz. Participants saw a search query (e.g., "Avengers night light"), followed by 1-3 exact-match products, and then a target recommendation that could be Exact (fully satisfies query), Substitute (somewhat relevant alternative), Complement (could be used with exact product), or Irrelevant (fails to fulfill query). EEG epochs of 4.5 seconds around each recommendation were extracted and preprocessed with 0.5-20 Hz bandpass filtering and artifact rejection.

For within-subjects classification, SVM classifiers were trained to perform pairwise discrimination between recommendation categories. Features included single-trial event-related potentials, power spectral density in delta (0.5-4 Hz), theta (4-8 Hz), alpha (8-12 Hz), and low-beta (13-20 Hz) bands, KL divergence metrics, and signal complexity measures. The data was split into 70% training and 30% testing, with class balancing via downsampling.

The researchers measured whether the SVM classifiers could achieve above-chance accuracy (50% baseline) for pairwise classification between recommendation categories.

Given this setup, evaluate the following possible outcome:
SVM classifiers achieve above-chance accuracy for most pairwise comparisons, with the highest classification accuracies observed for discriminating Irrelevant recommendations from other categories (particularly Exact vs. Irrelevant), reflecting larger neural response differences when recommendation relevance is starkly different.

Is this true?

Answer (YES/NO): YES